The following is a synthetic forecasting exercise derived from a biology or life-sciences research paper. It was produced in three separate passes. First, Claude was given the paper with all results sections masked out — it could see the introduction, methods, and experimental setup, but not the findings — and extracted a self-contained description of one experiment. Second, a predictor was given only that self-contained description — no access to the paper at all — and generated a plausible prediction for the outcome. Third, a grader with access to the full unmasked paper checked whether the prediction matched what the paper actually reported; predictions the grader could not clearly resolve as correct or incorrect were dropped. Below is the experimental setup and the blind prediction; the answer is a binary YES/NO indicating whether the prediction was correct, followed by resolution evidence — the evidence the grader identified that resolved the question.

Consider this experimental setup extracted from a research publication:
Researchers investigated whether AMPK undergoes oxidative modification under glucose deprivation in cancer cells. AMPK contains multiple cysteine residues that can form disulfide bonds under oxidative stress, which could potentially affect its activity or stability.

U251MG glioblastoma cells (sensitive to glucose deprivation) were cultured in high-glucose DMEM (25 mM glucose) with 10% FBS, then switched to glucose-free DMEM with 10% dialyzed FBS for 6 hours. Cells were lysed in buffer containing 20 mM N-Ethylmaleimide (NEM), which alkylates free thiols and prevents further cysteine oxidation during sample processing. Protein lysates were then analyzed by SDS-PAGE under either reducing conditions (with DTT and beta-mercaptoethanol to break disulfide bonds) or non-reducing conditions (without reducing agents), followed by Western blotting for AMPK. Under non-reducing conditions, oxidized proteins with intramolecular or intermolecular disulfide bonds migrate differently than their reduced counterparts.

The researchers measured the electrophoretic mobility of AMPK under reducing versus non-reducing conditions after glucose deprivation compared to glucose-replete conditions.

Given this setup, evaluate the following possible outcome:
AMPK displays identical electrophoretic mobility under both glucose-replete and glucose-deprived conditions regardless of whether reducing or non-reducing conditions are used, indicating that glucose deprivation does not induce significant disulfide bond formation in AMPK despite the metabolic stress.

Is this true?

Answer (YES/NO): NO